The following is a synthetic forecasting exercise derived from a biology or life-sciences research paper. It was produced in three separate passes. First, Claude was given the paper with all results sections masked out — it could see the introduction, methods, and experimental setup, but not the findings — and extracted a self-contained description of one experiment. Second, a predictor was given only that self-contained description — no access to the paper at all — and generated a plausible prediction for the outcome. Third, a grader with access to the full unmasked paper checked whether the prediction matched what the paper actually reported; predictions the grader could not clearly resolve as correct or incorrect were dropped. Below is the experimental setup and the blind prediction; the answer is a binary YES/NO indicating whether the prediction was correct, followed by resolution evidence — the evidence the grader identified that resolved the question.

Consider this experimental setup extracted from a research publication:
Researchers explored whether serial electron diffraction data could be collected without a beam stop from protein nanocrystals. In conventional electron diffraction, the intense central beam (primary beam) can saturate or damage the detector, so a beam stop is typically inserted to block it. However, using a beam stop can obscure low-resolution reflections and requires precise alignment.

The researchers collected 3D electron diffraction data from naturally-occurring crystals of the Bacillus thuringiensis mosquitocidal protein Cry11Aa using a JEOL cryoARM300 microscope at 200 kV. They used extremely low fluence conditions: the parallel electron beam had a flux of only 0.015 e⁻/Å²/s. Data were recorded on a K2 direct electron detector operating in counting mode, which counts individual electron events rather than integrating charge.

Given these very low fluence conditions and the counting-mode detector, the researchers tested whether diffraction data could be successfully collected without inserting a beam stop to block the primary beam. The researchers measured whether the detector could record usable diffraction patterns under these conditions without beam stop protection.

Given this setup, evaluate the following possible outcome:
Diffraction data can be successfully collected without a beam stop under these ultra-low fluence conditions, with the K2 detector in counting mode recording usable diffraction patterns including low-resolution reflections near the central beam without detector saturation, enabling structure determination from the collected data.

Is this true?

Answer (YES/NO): YES